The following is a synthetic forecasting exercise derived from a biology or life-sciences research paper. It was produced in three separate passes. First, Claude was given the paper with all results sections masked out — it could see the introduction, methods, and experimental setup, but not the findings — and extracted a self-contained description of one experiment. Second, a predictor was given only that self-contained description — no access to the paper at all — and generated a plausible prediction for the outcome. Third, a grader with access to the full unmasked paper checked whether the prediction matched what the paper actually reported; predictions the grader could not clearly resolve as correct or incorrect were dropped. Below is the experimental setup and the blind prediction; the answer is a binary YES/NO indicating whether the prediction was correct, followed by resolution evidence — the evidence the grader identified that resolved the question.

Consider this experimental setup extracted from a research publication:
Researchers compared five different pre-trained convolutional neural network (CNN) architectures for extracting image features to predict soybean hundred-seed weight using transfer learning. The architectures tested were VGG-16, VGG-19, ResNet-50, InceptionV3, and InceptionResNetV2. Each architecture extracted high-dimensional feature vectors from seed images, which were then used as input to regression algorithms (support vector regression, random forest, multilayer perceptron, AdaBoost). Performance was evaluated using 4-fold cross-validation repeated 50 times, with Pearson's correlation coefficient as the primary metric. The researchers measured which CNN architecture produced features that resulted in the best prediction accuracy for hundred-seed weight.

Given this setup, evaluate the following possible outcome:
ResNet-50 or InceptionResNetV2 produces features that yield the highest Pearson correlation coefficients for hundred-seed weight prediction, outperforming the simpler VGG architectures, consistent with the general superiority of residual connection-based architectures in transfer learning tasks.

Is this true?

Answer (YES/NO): YES